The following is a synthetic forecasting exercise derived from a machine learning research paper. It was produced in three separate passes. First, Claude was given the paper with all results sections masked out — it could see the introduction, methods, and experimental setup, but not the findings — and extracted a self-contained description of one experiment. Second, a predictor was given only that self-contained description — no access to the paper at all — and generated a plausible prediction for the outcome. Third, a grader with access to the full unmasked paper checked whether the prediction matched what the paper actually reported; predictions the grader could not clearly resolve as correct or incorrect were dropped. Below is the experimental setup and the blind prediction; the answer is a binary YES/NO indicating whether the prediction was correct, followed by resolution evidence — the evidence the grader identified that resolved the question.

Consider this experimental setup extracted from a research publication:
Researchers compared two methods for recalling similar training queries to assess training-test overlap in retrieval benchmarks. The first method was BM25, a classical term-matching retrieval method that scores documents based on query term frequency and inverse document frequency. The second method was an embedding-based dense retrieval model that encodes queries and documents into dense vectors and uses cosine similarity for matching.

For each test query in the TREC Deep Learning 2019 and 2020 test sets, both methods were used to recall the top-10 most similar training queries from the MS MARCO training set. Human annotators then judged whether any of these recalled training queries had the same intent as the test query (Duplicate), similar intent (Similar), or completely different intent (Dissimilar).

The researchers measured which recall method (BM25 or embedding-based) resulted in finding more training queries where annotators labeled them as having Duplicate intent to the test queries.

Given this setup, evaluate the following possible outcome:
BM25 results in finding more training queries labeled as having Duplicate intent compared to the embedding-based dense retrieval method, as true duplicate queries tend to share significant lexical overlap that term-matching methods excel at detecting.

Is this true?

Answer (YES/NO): NO